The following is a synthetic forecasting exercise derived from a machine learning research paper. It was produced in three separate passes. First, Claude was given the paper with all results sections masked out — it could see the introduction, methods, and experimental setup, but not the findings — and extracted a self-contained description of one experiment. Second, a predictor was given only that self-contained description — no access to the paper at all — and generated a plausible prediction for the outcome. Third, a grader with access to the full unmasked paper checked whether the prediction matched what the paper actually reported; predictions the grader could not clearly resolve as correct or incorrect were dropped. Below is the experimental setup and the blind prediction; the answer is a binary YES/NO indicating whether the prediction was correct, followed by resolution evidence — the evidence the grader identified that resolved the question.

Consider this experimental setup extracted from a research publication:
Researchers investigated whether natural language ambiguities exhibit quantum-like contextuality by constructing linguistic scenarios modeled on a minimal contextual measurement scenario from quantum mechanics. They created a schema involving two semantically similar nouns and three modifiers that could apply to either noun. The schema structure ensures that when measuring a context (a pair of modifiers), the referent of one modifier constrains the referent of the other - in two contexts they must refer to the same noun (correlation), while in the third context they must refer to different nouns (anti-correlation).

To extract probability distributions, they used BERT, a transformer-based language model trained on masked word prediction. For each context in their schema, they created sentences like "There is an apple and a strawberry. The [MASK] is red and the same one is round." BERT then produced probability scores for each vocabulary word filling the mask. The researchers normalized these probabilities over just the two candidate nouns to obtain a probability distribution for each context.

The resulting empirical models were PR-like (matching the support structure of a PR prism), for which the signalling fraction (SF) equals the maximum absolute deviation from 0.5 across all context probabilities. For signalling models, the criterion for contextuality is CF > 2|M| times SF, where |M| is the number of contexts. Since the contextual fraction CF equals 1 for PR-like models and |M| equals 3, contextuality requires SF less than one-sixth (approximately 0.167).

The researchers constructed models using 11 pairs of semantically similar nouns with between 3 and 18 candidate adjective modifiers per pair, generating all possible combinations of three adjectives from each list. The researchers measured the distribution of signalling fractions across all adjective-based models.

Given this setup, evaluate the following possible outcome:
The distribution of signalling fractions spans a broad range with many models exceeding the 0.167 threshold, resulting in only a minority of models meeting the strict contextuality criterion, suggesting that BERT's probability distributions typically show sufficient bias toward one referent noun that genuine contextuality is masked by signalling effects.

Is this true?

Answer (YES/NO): YES